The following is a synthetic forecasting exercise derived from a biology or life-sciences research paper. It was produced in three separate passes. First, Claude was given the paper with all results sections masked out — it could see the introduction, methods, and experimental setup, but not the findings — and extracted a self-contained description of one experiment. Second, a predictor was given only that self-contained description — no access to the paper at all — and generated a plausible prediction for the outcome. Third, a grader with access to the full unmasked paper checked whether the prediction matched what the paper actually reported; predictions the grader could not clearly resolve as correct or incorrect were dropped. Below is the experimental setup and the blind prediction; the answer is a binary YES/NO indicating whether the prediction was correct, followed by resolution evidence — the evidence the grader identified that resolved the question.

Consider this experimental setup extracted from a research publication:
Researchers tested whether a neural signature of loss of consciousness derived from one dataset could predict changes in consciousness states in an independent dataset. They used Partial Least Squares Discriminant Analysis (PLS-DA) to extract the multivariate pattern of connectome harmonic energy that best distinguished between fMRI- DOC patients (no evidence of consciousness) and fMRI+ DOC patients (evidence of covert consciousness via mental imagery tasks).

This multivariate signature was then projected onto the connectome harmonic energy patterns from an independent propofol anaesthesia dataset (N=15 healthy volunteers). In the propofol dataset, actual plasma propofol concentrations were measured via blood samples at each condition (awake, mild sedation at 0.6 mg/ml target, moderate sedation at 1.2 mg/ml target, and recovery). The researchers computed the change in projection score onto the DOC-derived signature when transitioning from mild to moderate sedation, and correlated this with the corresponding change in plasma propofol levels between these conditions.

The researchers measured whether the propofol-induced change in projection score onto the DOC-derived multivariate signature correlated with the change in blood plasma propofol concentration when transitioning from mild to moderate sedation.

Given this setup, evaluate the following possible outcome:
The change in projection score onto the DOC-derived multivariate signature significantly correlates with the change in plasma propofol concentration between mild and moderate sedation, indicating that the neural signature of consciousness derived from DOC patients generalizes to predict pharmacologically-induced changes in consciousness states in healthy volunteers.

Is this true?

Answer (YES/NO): YES